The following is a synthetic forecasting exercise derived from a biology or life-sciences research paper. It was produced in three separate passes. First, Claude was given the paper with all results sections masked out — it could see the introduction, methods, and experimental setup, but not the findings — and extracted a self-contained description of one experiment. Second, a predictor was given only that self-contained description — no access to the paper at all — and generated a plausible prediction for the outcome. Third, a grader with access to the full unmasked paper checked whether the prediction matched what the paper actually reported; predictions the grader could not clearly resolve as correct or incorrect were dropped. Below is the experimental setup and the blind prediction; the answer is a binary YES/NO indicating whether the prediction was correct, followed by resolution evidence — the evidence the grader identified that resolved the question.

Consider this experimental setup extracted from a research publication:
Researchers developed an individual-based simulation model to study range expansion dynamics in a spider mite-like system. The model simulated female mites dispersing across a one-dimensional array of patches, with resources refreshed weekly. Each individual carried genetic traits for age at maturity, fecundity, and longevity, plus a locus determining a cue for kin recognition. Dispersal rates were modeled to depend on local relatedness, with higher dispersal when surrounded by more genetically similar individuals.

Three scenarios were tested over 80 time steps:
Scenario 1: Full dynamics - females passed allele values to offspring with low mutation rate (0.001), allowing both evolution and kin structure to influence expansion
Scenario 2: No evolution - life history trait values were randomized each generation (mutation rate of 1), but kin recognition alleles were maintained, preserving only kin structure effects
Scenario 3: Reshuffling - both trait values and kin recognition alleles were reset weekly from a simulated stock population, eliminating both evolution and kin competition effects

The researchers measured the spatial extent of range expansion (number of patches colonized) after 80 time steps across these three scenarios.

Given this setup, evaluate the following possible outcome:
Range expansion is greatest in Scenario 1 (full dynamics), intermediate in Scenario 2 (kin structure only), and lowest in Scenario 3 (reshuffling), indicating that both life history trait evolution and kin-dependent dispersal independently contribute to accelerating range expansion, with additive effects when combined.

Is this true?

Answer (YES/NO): NO